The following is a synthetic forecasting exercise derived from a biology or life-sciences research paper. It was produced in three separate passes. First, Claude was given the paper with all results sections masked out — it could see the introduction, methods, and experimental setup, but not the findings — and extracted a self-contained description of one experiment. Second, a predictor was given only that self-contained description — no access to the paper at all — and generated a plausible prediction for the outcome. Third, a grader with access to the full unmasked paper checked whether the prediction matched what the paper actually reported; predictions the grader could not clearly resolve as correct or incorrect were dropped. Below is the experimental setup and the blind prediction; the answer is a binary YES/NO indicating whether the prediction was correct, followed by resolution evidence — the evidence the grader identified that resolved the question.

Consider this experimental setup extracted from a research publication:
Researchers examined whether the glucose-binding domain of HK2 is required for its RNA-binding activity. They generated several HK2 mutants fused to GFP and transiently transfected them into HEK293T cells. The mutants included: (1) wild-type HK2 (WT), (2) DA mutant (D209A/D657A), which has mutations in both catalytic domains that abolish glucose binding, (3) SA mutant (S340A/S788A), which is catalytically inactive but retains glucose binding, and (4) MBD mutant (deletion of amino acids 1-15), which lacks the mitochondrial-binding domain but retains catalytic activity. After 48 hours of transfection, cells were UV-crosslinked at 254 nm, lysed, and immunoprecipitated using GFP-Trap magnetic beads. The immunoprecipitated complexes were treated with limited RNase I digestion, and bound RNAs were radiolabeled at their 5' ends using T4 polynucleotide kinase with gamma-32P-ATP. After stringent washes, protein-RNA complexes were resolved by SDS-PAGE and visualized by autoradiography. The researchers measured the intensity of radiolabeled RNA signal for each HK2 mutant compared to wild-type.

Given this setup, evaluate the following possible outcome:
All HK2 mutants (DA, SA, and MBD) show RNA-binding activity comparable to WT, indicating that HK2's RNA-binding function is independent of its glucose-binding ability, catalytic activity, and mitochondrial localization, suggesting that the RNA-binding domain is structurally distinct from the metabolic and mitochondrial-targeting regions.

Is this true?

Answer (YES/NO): YES